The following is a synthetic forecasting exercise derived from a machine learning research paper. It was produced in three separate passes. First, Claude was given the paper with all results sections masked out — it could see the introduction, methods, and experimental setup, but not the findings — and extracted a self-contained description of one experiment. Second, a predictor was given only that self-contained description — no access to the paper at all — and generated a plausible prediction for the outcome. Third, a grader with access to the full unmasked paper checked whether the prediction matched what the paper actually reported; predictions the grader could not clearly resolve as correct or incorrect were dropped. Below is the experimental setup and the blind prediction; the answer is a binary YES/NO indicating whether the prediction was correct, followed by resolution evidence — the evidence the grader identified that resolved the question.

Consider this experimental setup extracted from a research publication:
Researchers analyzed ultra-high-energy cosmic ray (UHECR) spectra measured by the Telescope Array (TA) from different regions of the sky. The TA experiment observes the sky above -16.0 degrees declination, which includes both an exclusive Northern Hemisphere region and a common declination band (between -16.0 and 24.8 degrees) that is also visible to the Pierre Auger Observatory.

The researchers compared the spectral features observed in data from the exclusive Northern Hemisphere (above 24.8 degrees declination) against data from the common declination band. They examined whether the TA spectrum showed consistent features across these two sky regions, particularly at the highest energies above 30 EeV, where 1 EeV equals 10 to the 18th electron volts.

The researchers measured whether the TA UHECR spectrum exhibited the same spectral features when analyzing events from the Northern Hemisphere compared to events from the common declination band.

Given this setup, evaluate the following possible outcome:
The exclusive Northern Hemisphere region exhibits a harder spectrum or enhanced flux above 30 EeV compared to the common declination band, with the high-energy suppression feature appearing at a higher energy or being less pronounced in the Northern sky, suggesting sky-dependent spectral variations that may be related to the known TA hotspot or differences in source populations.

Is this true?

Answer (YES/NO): YES